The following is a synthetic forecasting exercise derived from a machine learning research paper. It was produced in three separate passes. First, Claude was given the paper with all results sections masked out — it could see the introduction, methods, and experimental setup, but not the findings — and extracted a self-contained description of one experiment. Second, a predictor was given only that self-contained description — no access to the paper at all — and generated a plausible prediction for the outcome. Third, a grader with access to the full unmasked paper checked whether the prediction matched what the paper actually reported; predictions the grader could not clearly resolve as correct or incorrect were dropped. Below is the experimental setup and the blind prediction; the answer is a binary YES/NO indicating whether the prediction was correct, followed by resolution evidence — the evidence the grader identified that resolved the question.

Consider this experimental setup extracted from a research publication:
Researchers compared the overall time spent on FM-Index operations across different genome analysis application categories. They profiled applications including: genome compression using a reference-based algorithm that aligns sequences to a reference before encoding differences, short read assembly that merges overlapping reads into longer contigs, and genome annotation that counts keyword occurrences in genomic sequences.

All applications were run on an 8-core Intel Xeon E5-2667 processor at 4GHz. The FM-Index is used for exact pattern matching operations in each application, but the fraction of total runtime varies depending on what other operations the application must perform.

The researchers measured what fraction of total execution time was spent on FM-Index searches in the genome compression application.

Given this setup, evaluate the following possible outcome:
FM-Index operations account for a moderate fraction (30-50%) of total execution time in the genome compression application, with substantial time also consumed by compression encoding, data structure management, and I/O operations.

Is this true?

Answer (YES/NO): NO